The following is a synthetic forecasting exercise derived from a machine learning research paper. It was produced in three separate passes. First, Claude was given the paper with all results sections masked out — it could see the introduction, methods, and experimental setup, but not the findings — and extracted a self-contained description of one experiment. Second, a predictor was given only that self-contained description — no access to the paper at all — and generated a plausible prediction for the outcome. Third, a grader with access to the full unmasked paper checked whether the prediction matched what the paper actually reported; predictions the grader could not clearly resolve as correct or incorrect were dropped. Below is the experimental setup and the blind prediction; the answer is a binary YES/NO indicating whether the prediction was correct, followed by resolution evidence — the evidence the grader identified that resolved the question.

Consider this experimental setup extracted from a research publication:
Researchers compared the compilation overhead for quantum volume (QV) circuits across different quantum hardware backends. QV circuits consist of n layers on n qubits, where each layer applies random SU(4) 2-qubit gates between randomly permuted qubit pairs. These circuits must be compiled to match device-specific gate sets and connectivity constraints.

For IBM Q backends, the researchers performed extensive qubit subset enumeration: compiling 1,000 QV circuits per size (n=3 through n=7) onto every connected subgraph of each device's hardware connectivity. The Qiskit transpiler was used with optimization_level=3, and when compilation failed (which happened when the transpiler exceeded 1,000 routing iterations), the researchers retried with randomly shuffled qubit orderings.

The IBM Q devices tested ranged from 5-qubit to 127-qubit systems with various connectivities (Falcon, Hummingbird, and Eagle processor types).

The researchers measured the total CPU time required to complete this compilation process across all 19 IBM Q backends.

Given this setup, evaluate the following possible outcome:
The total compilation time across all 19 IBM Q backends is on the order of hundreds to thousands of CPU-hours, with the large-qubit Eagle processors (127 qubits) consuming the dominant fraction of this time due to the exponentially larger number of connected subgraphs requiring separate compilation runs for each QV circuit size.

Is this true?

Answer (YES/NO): NO